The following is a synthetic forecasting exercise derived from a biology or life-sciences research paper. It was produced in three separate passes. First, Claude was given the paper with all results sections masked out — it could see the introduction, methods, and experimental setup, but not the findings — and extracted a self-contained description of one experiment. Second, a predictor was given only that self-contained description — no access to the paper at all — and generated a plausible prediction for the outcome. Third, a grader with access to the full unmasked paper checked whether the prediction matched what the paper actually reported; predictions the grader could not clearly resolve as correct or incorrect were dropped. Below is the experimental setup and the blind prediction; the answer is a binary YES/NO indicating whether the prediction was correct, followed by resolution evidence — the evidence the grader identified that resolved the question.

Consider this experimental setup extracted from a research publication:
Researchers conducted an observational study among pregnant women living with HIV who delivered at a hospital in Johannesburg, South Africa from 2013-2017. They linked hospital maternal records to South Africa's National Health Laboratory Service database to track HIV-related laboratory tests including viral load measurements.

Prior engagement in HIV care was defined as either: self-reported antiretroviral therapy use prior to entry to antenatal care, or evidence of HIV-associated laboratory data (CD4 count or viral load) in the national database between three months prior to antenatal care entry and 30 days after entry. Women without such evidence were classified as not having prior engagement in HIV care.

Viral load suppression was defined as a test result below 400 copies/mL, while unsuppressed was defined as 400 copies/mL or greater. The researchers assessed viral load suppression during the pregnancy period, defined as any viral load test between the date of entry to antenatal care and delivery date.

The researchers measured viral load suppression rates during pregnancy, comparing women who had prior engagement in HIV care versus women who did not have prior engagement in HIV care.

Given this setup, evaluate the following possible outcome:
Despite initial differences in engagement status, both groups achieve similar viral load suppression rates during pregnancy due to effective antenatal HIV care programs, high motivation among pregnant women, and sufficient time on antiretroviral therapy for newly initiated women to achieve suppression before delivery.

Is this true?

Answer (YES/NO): NO